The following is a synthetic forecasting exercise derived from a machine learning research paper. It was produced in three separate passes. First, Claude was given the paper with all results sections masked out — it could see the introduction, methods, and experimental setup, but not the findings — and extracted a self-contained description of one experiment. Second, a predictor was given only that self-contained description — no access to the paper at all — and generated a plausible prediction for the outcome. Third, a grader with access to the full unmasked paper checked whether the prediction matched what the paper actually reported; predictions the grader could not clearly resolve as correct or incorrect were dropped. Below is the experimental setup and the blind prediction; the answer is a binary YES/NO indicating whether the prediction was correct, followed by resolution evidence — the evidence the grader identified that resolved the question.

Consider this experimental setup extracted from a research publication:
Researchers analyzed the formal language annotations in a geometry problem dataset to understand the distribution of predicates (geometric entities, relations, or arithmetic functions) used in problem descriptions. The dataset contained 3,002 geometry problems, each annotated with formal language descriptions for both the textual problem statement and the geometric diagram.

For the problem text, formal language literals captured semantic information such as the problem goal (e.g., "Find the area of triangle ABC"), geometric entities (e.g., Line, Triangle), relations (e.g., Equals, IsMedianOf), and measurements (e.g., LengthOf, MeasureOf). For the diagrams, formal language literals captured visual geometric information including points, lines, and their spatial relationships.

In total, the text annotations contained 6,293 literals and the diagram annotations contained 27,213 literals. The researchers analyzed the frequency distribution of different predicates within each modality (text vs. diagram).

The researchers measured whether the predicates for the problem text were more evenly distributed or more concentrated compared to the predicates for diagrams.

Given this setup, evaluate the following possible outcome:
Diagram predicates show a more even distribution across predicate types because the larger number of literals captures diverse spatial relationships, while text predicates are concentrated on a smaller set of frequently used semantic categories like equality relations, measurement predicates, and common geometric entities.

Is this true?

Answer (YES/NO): NO